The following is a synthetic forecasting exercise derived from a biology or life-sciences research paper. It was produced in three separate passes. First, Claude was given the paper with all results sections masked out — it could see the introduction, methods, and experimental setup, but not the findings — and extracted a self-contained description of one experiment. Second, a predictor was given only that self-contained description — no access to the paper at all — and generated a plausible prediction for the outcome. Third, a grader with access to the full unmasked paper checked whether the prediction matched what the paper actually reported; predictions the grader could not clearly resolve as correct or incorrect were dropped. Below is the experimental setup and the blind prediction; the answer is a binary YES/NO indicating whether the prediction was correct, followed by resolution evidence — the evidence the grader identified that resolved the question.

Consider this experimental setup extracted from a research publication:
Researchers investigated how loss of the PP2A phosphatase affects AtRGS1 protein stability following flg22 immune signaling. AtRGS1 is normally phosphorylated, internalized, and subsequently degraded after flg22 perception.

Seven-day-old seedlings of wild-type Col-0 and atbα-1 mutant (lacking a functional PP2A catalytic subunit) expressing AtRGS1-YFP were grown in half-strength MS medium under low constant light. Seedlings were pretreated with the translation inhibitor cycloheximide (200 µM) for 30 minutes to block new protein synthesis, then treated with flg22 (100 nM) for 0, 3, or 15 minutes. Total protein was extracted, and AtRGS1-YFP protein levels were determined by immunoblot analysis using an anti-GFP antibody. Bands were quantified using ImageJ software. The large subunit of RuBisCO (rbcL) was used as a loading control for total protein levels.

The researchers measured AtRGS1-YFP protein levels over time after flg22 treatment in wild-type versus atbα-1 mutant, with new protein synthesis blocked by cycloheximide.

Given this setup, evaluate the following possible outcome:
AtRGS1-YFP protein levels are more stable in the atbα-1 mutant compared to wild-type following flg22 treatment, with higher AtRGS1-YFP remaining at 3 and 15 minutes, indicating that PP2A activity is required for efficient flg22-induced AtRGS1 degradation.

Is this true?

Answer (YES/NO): NO